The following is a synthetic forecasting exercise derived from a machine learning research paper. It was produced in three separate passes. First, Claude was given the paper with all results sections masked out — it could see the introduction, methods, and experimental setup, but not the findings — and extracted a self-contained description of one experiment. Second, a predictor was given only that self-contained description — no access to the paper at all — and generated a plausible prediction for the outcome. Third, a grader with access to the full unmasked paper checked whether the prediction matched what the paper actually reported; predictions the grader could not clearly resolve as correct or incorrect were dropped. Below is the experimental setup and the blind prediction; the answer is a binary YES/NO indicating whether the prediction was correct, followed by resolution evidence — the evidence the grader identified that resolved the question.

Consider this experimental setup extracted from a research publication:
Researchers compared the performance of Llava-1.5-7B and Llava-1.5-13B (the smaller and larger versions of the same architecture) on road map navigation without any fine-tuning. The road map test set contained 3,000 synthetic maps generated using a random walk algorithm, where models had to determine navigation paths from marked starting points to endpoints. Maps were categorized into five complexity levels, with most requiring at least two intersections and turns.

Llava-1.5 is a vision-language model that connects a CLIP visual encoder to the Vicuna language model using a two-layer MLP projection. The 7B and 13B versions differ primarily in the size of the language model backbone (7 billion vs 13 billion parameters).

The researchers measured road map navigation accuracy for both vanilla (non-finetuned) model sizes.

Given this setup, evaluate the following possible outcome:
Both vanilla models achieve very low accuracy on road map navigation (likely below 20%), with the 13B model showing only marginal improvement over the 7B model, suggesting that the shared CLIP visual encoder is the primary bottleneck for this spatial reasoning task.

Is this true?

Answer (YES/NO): NO